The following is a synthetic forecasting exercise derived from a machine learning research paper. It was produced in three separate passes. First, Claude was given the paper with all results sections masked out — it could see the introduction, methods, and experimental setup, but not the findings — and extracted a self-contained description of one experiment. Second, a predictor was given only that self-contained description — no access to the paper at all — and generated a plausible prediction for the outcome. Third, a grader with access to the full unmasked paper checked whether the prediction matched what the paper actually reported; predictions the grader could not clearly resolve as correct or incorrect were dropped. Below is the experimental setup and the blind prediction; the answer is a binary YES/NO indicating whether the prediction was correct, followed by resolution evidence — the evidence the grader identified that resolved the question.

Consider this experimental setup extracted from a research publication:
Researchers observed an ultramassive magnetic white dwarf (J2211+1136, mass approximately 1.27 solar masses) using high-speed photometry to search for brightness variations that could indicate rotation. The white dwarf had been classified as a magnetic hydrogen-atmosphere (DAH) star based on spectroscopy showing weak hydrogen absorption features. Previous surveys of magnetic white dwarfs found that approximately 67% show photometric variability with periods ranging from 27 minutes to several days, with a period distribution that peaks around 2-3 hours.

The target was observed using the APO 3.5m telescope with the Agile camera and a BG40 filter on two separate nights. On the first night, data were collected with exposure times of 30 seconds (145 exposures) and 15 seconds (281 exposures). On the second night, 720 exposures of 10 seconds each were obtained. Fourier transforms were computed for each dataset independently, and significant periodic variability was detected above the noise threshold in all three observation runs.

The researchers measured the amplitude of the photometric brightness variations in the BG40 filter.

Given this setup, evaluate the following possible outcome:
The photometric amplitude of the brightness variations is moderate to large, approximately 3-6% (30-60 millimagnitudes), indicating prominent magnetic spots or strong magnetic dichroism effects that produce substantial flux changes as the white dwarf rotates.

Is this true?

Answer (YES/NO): NO